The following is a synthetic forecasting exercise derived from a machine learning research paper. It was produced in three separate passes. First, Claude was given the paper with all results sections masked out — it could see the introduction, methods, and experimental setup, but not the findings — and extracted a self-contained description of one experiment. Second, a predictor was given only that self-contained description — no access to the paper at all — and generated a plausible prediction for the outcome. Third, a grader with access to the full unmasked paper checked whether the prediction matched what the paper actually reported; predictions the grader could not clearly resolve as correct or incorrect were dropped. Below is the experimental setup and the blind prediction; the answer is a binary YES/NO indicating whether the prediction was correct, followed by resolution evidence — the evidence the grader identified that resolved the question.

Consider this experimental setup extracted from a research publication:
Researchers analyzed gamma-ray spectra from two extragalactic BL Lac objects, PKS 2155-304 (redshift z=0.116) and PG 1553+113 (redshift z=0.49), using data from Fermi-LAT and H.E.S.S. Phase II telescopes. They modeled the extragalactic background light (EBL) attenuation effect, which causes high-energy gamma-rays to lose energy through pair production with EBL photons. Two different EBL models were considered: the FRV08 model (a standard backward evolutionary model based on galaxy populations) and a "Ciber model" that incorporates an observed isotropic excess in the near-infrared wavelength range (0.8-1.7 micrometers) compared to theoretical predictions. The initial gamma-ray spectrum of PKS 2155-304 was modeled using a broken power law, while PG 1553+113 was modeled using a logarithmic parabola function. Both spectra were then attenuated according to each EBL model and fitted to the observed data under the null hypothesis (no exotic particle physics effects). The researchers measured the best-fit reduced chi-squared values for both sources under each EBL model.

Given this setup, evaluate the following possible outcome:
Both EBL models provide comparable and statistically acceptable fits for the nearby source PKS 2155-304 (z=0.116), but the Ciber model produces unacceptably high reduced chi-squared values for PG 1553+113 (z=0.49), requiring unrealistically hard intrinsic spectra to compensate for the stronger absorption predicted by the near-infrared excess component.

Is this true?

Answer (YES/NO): NO